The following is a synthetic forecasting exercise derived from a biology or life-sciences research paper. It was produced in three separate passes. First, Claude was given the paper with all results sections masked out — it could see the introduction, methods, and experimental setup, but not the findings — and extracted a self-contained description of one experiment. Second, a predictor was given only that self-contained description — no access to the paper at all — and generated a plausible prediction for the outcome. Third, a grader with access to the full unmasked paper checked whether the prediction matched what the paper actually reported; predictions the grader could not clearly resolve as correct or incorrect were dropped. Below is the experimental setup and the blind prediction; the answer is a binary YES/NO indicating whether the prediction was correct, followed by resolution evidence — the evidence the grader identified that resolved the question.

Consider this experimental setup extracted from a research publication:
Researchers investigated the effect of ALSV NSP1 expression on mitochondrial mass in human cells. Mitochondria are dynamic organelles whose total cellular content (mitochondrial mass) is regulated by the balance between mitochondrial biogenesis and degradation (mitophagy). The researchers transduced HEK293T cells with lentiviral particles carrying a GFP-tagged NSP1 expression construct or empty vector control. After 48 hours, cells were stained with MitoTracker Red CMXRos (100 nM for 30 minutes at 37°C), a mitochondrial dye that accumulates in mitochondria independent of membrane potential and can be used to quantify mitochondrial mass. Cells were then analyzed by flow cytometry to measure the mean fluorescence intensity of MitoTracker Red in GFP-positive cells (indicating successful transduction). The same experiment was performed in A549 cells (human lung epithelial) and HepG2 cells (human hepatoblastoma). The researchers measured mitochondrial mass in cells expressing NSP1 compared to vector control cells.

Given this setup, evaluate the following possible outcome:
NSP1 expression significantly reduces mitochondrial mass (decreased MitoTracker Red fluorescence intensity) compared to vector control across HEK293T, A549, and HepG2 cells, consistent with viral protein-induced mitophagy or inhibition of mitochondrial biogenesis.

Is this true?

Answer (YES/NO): YES